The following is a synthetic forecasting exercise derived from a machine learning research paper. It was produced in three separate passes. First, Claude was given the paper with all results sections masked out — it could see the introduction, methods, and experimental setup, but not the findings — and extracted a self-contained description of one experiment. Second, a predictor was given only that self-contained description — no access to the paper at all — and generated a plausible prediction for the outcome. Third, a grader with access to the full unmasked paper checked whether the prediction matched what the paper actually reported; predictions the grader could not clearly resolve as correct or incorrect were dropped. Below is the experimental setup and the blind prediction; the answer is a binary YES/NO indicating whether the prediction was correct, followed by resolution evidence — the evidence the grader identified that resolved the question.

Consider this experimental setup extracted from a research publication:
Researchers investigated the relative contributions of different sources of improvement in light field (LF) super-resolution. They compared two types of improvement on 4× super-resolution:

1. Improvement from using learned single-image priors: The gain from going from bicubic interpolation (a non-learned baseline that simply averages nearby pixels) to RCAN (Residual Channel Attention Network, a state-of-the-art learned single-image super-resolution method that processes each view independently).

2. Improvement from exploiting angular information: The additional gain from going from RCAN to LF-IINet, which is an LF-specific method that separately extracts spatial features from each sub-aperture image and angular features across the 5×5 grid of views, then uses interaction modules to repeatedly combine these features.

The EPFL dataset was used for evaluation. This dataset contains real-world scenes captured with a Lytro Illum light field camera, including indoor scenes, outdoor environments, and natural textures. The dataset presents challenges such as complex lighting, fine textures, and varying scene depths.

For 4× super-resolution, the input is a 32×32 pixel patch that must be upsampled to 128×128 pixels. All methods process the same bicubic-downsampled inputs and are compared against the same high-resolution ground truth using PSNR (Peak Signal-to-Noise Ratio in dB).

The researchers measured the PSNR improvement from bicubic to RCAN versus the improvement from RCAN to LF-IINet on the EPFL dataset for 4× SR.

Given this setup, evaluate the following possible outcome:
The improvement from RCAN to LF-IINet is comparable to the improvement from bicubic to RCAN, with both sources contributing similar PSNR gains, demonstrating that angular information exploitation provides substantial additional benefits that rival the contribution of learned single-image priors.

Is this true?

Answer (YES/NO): NO